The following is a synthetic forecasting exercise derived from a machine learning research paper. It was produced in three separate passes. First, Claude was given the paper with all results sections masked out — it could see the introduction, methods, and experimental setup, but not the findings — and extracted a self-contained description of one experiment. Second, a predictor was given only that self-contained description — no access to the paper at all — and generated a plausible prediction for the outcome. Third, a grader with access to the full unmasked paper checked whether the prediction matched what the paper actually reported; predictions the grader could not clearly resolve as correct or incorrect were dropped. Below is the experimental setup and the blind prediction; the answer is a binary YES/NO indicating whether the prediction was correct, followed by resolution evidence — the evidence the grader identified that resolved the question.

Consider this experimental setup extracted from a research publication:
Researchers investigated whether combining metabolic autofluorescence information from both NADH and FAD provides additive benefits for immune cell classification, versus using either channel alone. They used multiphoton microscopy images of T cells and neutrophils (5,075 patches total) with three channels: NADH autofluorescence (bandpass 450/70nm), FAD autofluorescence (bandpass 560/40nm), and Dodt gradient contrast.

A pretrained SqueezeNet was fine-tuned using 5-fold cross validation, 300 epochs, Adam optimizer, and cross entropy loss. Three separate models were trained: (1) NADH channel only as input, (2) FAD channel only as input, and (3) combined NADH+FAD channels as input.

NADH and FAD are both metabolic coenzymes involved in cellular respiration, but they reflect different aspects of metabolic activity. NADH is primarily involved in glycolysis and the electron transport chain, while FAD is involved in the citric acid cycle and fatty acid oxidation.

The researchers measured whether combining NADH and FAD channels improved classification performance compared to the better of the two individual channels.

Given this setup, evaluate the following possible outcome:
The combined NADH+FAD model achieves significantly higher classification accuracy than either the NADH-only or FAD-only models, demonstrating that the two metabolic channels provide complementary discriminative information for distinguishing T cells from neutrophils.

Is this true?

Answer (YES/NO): NO